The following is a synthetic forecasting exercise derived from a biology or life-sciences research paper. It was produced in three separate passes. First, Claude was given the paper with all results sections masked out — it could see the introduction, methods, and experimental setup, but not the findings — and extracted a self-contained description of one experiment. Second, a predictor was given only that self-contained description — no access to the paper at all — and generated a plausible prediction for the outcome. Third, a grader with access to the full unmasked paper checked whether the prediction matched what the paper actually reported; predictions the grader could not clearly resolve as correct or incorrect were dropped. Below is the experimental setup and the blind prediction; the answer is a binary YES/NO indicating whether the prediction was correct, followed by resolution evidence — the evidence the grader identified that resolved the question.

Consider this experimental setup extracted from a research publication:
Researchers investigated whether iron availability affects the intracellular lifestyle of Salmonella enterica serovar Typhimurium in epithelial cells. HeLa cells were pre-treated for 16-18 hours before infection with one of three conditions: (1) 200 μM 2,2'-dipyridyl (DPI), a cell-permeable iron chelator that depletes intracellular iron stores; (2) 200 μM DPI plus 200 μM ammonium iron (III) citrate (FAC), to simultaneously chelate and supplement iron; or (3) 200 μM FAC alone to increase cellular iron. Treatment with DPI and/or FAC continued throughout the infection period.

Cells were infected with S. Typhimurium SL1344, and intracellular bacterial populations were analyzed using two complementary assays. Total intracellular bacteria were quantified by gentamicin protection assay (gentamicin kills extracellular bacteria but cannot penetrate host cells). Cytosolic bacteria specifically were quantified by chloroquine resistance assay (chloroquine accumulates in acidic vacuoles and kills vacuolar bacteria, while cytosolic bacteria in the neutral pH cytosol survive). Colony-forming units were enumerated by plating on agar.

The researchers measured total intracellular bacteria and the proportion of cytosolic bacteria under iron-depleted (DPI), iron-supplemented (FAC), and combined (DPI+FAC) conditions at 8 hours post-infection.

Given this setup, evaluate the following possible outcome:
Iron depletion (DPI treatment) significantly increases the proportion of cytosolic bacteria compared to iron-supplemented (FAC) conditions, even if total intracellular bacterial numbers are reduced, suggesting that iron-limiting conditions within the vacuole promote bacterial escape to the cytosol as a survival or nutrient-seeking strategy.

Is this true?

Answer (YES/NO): NO